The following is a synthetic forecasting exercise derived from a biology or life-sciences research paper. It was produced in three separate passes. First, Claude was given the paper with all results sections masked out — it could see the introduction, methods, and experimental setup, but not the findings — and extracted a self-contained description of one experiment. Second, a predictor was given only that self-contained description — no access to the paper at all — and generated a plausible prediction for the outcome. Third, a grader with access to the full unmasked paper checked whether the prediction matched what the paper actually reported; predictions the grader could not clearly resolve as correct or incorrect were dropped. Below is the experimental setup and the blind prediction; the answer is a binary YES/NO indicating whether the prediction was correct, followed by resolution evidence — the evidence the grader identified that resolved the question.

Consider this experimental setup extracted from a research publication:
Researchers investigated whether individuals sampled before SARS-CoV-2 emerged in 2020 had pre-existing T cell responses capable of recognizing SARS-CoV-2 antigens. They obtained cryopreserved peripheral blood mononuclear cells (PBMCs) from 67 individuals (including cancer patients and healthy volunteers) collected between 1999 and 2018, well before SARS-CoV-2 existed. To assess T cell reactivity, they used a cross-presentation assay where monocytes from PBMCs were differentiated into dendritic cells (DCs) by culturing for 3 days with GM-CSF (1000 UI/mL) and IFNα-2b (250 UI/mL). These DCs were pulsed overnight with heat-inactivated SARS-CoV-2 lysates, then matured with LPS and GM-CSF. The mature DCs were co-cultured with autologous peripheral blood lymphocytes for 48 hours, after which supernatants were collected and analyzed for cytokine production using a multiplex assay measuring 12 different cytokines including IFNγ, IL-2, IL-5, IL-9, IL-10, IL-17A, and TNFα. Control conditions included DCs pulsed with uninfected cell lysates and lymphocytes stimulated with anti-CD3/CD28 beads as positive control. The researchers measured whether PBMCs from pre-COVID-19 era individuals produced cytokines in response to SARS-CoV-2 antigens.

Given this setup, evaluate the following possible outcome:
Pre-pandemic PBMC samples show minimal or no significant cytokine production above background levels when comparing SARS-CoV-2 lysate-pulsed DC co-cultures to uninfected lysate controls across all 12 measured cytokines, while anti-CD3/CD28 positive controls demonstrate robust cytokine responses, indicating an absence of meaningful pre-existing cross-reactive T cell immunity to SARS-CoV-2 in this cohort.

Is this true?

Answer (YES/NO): NO